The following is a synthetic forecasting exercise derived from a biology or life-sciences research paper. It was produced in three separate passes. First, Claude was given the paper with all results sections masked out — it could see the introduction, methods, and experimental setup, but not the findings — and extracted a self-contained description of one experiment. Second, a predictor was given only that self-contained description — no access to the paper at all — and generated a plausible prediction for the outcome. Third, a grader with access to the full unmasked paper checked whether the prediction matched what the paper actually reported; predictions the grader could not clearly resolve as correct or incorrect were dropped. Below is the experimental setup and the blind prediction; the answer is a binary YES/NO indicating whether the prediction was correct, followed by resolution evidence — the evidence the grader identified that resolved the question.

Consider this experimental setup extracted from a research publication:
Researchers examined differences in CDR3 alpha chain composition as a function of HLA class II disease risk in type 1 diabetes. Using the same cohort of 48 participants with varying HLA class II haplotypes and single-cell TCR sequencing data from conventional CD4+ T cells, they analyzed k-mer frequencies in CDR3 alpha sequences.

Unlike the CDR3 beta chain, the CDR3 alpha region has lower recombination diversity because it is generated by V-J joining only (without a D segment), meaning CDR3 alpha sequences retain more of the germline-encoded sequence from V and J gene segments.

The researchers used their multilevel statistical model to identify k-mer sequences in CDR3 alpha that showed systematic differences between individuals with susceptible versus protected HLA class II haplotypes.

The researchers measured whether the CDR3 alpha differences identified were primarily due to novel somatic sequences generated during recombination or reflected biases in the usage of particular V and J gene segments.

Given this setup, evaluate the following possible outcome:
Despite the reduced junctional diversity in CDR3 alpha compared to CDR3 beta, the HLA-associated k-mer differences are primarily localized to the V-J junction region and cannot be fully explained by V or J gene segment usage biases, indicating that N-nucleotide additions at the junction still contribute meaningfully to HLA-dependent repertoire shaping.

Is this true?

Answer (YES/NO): NO